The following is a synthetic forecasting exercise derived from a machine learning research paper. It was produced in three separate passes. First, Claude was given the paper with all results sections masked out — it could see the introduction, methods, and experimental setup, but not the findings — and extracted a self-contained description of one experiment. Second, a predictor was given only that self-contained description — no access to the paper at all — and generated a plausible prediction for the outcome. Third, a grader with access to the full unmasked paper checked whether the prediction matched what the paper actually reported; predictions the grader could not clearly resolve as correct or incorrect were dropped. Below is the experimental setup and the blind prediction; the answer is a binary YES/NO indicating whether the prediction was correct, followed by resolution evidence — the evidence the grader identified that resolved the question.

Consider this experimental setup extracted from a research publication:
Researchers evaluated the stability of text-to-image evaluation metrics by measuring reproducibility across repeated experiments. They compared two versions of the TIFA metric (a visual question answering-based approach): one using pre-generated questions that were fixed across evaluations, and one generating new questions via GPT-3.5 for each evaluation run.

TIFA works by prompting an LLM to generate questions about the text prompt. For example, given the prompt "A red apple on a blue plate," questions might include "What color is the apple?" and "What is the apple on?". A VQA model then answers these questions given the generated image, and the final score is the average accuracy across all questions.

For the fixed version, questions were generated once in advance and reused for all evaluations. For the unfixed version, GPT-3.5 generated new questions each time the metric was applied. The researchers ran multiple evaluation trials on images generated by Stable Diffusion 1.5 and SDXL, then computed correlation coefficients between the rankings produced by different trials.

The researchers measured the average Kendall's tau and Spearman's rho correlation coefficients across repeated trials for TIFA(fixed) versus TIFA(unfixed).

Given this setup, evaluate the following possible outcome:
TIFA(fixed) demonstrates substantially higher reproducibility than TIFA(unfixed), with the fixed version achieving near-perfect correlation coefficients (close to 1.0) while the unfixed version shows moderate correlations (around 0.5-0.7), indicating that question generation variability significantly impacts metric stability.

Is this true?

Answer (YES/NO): NO